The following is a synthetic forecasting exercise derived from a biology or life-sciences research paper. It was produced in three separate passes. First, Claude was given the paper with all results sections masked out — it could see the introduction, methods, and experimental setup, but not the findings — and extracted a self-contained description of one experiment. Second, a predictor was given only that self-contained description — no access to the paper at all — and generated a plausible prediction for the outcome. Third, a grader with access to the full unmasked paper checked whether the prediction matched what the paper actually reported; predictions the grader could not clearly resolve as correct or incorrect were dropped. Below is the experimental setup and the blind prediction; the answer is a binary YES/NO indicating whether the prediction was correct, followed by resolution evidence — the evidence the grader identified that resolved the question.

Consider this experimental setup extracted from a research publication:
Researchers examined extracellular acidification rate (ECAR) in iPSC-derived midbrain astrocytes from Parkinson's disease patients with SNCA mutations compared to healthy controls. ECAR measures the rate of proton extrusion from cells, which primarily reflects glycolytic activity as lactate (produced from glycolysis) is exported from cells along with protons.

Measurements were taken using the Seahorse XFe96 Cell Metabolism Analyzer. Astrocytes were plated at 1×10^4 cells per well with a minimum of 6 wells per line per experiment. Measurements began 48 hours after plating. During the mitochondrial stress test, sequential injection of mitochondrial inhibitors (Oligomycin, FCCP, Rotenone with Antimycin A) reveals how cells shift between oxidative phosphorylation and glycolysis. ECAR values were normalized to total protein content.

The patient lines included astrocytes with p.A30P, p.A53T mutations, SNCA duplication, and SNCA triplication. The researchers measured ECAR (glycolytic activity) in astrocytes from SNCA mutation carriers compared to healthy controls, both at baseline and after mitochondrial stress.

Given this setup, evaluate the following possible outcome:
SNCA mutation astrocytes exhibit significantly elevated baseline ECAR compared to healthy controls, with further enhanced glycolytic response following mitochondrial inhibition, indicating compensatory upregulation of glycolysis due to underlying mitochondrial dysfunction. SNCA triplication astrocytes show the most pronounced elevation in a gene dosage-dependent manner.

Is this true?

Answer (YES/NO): NO